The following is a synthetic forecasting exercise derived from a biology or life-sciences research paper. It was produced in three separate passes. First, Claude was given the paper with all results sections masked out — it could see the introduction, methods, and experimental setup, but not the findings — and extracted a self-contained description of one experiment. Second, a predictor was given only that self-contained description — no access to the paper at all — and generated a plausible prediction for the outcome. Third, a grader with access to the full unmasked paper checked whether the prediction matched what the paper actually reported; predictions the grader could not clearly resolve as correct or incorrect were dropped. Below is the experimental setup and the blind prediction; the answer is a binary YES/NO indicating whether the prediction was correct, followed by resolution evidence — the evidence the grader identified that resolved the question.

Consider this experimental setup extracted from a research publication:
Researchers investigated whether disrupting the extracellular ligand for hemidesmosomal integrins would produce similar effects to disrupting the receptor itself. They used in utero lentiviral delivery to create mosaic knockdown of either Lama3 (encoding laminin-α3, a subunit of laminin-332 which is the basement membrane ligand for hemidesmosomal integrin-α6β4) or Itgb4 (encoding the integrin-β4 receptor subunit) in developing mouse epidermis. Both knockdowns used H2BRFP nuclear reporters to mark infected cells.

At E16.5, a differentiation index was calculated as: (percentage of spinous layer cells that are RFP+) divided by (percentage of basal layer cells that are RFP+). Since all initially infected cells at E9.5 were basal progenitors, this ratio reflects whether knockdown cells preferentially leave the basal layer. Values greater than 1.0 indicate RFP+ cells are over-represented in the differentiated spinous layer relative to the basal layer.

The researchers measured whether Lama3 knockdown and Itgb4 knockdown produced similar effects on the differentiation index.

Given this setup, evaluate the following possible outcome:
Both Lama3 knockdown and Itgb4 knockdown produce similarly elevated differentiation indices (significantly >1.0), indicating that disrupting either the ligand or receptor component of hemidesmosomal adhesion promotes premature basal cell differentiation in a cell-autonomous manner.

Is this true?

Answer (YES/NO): NO